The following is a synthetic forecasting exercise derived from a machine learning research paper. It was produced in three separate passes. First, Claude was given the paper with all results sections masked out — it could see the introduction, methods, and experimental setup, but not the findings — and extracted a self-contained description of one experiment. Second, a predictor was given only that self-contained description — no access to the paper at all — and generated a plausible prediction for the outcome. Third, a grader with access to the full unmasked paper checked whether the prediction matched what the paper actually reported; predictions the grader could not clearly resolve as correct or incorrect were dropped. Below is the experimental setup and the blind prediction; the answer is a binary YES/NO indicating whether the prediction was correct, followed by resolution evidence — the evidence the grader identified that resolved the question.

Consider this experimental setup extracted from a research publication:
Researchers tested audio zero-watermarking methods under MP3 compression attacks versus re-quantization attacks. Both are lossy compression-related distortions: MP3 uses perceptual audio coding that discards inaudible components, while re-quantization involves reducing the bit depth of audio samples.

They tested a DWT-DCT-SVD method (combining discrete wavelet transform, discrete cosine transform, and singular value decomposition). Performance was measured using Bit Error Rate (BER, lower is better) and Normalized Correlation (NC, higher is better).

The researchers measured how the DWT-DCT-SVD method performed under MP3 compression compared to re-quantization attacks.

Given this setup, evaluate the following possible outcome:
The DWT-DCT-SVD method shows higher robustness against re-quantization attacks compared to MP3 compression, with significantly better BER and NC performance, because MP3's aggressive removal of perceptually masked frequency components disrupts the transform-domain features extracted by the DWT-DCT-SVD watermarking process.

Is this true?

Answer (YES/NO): NO